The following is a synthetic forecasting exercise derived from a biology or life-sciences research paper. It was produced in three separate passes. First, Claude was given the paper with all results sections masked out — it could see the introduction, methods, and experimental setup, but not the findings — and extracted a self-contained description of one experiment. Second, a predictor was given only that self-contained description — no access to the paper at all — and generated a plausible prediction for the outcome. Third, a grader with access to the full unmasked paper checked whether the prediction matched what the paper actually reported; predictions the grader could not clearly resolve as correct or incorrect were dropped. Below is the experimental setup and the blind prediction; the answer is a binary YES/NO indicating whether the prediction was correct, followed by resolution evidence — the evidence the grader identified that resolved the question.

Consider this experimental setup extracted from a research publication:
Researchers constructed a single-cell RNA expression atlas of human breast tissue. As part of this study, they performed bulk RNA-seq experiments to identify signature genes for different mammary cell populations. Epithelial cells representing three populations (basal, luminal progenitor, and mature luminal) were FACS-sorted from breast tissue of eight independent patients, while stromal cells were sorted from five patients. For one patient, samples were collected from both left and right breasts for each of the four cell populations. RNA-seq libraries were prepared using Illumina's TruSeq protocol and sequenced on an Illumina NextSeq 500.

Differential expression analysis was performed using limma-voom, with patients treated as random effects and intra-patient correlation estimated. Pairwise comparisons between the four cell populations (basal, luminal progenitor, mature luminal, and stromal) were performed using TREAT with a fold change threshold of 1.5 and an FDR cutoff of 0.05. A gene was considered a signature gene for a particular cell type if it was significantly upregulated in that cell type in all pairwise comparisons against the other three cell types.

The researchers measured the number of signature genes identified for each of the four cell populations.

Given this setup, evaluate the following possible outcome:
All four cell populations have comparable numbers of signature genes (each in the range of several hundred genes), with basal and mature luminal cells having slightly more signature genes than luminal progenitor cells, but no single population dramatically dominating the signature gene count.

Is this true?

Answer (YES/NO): NO